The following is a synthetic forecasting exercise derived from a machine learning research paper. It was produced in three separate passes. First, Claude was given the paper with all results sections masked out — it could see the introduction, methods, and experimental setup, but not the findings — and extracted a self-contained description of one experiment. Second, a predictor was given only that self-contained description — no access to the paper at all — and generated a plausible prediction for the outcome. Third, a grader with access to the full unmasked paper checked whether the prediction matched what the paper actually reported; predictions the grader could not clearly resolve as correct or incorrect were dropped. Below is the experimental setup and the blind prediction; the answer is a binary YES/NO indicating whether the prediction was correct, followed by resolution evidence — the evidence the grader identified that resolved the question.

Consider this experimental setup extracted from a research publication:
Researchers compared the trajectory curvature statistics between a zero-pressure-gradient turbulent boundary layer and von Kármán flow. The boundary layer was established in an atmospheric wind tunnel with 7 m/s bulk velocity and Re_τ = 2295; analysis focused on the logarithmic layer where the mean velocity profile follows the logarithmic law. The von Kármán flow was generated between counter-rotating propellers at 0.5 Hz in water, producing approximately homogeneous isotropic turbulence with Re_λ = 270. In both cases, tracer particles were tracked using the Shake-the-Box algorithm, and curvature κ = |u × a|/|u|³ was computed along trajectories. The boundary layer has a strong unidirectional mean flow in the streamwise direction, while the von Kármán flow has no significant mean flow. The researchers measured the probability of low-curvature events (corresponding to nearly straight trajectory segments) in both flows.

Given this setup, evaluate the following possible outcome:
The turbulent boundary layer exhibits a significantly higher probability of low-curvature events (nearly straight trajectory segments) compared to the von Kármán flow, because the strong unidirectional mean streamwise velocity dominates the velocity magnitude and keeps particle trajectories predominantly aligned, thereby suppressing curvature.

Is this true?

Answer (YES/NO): YES